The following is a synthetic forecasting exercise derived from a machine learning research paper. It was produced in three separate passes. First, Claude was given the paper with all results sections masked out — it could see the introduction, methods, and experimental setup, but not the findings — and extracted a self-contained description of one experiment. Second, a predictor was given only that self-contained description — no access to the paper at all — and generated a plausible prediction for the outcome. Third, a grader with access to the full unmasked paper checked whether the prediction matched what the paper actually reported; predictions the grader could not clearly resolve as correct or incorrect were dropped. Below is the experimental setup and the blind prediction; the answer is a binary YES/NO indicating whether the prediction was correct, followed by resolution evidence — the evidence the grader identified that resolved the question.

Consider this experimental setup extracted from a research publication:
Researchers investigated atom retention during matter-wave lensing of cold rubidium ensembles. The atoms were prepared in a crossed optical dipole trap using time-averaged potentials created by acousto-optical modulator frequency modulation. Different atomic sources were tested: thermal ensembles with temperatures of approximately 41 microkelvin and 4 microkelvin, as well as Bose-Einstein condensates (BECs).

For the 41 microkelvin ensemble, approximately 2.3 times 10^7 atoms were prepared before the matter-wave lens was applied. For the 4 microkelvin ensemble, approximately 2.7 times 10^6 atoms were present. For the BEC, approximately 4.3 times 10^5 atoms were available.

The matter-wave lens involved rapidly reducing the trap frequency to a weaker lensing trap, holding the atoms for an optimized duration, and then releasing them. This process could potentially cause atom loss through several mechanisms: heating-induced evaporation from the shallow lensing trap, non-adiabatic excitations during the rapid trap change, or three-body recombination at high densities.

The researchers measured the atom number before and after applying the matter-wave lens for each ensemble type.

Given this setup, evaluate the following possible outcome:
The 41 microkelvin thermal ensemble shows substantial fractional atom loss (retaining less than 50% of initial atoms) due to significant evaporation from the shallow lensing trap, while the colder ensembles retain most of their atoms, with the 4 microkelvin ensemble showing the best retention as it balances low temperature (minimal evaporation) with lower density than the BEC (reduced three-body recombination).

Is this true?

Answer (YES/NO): NO